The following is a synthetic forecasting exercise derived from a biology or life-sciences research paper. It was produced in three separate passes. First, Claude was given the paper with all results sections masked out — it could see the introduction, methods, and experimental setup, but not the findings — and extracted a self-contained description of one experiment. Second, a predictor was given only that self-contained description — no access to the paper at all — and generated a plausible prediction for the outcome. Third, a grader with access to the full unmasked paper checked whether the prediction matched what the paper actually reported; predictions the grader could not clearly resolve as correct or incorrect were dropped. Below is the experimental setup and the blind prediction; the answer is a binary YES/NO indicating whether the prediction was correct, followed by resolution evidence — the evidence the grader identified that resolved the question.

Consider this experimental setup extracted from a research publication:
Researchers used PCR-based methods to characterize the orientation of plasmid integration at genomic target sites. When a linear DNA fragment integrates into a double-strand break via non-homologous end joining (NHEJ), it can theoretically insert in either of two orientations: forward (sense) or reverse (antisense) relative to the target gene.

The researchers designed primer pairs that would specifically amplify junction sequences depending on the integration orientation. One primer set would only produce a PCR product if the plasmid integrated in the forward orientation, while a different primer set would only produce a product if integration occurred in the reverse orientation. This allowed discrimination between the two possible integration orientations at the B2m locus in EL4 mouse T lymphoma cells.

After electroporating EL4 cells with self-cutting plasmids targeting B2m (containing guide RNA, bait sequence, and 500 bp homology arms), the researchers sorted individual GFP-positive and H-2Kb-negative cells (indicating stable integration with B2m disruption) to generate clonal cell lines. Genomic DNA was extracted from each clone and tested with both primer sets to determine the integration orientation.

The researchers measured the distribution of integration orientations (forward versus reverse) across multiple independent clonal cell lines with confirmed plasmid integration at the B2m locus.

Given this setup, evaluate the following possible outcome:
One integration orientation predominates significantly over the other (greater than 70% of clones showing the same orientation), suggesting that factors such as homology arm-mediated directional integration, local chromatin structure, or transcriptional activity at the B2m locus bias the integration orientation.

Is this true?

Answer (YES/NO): YES